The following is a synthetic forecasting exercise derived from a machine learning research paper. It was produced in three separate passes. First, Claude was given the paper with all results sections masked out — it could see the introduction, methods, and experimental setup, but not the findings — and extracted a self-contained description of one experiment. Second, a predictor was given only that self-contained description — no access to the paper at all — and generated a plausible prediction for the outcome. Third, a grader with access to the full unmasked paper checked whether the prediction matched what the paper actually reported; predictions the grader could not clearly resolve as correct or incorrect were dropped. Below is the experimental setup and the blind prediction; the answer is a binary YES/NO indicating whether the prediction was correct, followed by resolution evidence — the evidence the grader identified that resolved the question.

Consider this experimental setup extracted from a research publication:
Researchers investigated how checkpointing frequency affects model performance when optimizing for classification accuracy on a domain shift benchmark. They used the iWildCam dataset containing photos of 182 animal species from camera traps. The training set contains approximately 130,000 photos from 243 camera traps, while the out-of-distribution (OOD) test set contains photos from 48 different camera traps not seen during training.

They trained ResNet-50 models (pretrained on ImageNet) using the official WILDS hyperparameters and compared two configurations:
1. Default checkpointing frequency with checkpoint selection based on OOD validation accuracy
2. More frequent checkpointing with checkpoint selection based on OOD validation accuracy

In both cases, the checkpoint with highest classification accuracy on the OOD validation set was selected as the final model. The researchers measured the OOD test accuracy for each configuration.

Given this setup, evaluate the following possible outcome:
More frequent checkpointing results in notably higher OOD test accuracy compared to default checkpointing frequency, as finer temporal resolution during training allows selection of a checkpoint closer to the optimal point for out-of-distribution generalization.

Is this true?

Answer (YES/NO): NO